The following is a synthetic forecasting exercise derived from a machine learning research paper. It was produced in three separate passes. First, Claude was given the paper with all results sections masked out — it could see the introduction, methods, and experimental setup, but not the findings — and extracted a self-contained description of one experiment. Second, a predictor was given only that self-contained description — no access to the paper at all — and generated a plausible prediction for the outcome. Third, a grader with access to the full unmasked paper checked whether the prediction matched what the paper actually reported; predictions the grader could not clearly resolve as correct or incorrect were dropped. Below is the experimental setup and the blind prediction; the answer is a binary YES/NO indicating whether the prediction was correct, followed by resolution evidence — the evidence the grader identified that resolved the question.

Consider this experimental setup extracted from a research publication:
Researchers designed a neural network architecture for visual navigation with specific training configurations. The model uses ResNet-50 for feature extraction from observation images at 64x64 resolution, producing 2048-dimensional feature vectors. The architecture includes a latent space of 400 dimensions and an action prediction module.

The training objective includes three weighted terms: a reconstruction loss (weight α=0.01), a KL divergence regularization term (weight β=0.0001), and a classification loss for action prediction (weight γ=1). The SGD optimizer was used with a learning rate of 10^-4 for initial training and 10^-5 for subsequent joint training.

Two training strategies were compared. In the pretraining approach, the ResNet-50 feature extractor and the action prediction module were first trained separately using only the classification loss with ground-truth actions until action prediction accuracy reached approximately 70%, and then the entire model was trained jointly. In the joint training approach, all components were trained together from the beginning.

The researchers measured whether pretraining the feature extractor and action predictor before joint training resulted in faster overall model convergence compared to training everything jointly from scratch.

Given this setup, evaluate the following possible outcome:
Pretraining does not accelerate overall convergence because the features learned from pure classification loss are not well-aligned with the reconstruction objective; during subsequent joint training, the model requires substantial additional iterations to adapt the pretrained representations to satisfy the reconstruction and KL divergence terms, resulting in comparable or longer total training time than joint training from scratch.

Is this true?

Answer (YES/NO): NO